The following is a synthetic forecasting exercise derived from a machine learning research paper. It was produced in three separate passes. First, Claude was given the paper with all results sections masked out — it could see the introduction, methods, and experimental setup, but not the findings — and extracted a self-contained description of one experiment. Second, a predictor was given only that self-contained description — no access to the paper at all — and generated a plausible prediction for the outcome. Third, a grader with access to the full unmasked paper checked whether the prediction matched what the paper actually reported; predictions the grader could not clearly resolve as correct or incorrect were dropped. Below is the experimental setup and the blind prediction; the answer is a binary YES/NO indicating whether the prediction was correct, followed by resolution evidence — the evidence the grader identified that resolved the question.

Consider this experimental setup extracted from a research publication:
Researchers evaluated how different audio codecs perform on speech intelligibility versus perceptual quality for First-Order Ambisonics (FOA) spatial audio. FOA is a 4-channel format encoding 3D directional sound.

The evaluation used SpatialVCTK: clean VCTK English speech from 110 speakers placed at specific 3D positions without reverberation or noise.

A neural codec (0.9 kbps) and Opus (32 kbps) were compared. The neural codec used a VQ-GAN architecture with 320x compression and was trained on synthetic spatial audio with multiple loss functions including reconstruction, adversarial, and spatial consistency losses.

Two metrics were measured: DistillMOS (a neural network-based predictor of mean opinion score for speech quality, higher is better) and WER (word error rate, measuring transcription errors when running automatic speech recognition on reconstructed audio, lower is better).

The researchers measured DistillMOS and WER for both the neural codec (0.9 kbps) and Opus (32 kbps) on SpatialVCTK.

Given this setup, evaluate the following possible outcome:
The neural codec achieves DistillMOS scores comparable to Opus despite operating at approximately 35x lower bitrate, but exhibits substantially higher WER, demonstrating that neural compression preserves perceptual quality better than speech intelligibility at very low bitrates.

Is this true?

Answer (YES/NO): YES